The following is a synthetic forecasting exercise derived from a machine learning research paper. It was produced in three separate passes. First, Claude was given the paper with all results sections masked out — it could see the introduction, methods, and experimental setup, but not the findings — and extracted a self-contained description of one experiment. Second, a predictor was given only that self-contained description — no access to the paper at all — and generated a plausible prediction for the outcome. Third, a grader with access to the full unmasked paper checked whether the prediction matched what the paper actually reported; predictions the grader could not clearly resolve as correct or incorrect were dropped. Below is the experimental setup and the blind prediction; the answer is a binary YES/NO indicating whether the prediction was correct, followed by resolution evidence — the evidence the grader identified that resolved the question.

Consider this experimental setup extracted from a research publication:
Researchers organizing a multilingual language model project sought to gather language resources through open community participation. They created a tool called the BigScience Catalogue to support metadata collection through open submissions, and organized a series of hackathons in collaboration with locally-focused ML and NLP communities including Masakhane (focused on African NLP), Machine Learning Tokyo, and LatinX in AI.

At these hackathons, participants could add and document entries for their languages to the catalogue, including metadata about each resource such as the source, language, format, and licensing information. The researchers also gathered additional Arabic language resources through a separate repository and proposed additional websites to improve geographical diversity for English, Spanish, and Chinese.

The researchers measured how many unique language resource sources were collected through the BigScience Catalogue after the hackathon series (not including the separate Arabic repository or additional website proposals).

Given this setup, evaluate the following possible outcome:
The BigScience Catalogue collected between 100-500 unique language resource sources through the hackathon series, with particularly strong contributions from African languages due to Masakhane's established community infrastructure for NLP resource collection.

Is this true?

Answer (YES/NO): NO